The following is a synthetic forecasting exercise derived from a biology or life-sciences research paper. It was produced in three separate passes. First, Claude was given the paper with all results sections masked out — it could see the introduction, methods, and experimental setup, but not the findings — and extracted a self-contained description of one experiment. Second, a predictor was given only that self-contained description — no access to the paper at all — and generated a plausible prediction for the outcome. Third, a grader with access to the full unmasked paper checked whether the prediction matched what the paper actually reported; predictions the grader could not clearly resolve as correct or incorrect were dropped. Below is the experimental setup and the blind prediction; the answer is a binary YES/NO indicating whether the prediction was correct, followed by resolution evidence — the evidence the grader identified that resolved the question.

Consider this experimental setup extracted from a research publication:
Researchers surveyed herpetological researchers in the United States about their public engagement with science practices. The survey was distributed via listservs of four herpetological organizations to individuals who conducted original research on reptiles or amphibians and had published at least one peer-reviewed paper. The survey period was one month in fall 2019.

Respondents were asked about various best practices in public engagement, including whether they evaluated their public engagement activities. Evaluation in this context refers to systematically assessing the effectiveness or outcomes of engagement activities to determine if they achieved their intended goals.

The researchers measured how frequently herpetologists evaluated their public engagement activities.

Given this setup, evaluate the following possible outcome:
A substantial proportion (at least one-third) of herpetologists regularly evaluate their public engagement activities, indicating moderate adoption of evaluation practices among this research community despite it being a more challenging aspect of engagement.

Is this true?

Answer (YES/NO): NO